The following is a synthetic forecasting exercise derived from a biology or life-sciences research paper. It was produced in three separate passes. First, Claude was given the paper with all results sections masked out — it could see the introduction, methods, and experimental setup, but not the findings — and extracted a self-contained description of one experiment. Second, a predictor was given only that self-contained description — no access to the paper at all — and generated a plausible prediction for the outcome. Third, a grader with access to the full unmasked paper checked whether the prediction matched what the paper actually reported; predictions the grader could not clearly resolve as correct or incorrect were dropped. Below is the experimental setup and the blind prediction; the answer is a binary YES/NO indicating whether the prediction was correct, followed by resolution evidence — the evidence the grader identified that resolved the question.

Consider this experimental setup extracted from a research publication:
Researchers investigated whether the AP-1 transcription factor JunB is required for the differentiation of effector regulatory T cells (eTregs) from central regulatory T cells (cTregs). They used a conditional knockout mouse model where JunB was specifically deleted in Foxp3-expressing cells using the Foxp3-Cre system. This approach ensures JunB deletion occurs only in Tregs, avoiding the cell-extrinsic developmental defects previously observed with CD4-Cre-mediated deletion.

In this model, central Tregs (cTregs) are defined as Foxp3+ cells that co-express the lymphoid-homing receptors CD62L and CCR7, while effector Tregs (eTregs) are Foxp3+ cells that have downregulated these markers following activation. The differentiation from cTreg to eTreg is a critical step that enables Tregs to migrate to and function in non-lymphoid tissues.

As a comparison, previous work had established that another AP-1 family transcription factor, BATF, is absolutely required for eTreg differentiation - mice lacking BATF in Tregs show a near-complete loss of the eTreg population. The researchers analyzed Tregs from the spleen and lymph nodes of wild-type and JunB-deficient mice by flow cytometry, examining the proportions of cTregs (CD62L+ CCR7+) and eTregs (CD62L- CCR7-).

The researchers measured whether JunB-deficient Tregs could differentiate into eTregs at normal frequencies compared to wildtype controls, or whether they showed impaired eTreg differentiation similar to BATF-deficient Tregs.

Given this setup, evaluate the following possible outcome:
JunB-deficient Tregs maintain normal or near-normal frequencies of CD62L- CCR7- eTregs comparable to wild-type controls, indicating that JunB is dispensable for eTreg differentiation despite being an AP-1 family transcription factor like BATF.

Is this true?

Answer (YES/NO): YES